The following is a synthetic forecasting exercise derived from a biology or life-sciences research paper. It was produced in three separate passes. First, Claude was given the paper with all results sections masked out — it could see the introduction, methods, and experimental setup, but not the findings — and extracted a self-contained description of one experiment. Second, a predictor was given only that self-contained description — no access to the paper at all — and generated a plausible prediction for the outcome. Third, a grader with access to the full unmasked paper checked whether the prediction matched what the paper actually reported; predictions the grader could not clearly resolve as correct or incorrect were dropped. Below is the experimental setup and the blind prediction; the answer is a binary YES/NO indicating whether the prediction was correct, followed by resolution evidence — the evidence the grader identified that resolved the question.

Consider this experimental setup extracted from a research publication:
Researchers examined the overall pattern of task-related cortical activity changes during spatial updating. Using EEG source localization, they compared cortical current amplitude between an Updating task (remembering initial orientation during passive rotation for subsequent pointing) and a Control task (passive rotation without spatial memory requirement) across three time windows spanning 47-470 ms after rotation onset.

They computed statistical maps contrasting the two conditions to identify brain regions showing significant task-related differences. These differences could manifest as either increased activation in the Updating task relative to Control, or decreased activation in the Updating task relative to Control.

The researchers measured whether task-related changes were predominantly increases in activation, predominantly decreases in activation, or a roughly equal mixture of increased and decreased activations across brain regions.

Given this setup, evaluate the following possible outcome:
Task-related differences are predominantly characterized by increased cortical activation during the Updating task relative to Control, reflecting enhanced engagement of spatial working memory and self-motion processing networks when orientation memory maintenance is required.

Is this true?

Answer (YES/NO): YES